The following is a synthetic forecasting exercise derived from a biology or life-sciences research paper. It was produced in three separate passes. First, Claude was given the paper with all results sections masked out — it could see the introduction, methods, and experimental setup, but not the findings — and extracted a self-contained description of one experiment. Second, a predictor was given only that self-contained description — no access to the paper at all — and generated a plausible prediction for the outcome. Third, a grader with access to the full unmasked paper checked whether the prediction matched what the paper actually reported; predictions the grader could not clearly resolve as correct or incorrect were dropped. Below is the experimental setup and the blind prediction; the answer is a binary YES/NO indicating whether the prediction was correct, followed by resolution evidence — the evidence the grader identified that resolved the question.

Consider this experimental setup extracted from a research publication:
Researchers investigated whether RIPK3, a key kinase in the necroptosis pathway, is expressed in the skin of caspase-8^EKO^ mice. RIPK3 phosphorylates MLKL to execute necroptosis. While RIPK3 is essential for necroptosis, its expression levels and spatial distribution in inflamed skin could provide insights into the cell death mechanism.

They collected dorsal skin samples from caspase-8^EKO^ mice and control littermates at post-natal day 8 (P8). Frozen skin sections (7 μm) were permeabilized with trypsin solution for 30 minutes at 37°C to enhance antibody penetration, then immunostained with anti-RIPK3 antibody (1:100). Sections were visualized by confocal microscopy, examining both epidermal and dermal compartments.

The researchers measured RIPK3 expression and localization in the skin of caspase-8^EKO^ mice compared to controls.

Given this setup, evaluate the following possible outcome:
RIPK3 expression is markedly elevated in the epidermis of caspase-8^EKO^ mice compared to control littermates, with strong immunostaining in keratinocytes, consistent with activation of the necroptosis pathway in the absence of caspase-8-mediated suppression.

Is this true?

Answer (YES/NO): YES